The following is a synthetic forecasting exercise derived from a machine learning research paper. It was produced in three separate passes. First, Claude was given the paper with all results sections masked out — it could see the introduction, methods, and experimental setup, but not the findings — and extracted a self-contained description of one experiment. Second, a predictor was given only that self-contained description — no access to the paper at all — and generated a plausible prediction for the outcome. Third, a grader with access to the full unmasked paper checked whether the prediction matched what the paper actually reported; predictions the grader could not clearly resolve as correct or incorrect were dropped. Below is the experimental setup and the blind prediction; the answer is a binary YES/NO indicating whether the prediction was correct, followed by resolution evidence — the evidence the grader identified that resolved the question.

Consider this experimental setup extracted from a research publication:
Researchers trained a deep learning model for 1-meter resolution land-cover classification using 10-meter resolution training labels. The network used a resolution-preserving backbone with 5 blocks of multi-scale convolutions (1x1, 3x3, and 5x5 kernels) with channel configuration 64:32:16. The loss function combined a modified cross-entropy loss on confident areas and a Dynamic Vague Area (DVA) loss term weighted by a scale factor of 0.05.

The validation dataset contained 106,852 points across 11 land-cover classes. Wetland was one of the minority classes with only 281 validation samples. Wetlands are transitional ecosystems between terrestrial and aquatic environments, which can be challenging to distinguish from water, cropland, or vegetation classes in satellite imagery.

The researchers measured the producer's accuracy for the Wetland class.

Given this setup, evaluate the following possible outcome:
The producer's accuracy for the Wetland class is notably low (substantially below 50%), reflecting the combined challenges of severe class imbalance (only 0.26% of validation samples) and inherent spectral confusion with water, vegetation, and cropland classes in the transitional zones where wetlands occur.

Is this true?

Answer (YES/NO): NO